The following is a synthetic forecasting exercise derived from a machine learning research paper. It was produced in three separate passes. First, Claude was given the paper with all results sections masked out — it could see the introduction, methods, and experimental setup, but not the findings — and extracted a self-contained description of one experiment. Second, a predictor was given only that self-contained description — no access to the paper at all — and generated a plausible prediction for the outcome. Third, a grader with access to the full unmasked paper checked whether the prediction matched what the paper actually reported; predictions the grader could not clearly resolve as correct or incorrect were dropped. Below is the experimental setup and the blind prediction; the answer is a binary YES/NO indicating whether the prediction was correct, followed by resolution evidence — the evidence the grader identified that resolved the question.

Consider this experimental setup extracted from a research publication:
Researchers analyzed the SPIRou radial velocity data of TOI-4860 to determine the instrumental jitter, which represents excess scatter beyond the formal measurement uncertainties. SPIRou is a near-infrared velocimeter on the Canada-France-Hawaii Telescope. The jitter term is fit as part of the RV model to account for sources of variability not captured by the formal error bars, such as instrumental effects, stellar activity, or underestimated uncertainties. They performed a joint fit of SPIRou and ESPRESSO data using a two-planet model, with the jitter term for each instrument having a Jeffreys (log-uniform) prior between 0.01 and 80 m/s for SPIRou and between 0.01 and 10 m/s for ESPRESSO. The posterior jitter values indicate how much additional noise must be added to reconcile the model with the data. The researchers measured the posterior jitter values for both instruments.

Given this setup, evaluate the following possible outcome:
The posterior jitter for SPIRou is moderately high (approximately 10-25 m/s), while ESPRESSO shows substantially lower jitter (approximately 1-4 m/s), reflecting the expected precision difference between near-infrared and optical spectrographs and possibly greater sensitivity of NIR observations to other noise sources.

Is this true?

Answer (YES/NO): NO